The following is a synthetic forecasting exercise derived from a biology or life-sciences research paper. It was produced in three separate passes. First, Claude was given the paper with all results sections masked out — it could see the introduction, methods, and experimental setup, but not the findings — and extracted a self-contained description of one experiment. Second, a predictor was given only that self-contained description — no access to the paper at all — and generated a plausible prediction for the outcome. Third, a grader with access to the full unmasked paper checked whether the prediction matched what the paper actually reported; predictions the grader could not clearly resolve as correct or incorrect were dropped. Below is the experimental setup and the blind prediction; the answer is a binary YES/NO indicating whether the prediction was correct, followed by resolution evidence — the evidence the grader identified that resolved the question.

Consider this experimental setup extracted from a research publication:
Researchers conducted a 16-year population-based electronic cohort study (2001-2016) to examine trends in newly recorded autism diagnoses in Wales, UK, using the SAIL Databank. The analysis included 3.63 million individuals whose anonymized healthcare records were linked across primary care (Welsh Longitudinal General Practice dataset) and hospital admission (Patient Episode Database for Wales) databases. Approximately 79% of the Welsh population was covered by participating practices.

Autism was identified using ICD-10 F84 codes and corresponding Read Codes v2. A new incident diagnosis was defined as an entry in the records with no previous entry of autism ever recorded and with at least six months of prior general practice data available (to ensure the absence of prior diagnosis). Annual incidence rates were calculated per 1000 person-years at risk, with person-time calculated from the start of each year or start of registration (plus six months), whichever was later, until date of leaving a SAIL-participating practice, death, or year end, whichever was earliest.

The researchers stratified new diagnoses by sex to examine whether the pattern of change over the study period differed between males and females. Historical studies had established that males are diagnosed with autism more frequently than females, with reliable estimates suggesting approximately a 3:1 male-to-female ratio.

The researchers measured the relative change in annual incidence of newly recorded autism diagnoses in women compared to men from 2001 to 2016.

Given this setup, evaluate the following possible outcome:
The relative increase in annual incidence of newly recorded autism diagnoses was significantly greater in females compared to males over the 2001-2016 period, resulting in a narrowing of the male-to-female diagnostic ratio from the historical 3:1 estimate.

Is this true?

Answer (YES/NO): NO